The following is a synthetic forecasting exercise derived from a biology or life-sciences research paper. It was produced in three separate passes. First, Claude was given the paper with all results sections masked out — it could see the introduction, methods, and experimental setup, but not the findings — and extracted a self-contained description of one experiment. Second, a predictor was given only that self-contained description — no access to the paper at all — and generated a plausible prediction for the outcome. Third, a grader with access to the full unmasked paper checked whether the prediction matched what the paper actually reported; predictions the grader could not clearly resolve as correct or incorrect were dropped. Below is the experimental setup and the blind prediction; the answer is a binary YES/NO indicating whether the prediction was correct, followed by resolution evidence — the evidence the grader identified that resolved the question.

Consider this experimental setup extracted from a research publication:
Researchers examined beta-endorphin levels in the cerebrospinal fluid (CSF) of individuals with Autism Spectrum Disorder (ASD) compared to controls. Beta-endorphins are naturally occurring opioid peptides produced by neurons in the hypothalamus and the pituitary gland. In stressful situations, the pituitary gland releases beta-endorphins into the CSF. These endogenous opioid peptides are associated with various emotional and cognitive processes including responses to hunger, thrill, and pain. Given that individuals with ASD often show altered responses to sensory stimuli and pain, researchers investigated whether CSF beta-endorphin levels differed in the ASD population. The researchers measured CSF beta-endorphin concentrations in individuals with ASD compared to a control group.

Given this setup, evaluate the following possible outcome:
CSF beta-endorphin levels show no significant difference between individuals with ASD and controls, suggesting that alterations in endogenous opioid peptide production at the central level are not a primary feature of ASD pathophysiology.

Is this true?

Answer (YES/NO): YES